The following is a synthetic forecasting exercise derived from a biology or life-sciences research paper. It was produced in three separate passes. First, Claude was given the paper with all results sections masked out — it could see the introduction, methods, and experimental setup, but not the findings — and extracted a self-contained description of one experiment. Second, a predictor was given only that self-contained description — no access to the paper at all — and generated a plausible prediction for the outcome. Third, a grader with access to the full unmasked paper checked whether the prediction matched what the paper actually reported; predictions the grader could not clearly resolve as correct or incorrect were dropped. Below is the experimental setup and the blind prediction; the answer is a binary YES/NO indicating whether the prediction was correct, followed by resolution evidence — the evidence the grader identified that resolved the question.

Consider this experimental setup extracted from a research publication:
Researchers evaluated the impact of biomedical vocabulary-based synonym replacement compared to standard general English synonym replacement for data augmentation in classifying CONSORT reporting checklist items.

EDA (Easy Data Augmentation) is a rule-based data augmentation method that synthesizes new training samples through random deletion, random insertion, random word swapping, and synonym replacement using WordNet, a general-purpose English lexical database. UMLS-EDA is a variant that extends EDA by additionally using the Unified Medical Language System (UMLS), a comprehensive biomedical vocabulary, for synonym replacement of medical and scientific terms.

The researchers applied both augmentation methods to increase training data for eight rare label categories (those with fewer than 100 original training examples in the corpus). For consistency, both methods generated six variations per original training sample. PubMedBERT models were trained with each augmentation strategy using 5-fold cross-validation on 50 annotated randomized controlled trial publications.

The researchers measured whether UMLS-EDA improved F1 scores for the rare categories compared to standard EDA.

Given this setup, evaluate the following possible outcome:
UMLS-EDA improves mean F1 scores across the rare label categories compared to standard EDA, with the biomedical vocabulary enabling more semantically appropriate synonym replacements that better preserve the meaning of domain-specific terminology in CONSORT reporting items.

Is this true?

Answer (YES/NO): NO